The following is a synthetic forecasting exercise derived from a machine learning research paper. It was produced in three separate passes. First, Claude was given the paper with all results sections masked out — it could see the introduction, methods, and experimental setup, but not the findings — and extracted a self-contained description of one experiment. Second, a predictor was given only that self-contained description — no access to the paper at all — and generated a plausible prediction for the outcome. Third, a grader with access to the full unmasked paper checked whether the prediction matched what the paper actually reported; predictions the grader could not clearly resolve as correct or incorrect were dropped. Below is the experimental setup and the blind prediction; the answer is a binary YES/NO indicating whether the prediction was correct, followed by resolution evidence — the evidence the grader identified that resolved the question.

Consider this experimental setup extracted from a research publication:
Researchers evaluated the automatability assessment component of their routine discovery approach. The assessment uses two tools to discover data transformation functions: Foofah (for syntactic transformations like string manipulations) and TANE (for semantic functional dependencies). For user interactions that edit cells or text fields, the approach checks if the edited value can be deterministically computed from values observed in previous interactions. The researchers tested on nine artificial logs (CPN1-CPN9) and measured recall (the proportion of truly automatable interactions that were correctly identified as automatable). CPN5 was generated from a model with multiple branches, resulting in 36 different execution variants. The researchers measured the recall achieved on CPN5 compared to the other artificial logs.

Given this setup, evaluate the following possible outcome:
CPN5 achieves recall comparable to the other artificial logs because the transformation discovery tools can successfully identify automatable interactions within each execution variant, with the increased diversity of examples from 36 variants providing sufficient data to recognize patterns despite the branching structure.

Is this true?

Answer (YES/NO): NO